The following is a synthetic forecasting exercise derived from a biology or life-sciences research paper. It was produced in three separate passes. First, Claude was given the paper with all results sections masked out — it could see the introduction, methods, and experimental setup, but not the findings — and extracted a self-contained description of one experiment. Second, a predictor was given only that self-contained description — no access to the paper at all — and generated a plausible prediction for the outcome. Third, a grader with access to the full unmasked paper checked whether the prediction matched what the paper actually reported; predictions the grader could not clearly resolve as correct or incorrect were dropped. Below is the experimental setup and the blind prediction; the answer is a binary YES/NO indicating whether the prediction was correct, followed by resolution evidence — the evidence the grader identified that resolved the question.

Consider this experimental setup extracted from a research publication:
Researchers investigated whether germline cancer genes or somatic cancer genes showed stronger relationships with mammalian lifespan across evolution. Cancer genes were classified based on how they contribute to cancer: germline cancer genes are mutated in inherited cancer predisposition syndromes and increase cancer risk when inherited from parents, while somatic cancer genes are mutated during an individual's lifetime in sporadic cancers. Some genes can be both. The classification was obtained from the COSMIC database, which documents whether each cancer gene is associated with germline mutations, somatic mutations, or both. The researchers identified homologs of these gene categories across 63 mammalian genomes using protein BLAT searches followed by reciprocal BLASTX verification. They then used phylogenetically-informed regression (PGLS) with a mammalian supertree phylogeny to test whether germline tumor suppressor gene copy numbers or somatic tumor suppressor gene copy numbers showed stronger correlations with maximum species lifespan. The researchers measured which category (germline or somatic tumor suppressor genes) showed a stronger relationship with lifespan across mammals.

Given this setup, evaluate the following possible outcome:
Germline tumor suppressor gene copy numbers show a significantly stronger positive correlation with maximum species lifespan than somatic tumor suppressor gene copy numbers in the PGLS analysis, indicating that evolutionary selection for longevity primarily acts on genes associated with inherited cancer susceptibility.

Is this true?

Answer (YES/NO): NO